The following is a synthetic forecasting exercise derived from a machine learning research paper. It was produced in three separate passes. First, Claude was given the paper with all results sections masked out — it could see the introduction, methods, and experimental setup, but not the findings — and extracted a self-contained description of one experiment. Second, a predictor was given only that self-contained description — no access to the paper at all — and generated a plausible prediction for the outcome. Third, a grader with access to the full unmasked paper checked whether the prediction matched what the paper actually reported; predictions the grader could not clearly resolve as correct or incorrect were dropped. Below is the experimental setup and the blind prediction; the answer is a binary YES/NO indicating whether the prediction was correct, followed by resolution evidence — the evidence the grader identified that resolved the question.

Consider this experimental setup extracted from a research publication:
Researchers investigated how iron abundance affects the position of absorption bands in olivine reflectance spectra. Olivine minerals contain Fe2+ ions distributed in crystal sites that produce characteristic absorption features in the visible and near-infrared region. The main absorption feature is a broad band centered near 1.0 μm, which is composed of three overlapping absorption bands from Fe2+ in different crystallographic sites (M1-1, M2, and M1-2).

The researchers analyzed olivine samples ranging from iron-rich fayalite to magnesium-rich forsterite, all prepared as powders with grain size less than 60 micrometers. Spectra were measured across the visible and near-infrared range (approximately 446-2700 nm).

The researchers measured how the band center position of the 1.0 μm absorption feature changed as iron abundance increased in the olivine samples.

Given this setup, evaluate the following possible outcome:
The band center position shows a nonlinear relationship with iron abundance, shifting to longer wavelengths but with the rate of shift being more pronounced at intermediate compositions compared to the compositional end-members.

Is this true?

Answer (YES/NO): NO